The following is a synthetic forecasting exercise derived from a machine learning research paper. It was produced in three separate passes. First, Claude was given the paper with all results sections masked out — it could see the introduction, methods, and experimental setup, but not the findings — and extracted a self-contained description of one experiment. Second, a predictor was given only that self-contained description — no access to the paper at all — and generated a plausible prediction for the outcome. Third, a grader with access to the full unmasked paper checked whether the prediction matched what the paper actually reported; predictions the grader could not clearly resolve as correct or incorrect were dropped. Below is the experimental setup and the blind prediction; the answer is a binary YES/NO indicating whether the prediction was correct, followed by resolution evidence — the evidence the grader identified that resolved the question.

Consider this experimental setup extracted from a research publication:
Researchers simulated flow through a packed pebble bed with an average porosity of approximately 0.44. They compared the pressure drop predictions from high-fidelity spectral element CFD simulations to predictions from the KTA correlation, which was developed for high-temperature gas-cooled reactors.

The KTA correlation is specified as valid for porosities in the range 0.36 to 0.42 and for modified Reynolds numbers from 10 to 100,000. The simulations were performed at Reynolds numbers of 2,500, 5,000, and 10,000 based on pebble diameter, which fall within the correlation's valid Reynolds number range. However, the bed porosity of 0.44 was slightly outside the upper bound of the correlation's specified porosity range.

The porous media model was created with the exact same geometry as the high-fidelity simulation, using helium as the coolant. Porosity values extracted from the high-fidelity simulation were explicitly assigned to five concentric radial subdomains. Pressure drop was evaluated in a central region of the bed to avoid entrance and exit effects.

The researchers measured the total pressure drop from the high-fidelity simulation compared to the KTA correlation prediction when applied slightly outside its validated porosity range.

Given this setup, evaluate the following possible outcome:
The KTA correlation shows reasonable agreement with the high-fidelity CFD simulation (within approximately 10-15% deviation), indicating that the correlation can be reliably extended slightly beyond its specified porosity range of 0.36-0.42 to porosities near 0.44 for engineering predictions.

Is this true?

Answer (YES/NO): NO